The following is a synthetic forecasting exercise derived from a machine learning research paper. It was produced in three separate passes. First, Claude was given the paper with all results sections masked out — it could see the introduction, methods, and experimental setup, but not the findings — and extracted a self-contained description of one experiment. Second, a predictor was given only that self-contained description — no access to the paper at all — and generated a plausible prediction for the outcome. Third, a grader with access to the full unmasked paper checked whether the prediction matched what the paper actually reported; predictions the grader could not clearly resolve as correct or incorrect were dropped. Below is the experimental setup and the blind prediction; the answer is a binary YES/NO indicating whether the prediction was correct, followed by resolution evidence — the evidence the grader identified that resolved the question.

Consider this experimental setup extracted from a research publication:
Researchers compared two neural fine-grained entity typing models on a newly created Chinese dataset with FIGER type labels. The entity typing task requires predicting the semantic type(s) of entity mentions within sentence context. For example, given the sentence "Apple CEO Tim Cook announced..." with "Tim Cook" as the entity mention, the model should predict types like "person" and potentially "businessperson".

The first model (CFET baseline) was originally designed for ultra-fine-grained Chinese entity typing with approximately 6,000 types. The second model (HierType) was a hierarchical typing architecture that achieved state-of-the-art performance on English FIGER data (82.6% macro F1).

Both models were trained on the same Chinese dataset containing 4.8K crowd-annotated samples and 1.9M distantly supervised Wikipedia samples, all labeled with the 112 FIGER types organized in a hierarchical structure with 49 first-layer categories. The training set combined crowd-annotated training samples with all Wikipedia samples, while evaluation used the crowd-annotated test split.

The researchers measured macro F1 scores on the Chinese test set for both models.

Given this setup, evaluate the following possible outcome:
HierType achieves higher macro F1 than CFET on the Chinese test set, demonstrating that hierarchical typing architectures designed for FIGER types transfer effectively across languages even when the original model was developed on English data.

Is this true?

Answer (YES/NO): NO